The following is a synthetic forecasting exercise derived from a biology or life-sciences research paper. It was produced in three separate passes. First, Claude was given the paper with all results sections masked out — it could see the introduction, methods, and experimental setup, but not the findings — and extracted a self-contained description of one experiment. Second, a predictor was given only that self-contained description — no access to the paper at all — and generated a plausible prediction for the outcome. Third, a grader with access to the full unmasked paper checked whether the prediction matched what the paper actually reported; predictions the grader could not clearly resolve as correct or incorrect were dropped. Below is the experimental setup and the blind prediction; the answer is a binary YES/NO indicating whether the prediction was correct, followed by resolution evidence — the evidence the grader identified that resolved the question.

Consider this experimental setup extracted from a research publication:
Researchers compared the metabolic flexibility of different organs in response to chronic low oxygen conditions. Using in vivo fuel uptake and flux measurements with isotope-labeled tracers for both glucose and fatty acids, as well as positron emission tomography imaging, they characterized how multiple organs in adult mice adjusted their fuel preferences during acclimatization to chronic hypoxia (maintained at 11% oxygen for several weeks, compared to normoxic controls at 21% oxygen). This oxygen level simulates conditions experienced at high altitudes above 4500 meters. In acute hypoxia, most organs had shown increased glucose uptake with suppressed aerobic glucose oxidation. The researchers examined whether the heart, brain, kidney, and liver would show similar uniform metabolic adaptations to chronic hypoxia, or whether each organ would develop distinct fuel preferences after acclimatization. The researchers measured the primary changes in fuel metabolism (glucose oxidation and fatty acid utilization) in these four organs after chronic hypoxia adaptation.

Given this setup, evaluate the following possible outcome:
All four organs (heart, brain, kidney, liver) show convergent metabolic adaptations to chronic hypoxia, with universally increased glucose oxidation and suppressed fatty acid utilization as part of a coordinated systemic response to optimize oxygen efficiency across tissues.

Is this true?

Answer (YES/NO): NO